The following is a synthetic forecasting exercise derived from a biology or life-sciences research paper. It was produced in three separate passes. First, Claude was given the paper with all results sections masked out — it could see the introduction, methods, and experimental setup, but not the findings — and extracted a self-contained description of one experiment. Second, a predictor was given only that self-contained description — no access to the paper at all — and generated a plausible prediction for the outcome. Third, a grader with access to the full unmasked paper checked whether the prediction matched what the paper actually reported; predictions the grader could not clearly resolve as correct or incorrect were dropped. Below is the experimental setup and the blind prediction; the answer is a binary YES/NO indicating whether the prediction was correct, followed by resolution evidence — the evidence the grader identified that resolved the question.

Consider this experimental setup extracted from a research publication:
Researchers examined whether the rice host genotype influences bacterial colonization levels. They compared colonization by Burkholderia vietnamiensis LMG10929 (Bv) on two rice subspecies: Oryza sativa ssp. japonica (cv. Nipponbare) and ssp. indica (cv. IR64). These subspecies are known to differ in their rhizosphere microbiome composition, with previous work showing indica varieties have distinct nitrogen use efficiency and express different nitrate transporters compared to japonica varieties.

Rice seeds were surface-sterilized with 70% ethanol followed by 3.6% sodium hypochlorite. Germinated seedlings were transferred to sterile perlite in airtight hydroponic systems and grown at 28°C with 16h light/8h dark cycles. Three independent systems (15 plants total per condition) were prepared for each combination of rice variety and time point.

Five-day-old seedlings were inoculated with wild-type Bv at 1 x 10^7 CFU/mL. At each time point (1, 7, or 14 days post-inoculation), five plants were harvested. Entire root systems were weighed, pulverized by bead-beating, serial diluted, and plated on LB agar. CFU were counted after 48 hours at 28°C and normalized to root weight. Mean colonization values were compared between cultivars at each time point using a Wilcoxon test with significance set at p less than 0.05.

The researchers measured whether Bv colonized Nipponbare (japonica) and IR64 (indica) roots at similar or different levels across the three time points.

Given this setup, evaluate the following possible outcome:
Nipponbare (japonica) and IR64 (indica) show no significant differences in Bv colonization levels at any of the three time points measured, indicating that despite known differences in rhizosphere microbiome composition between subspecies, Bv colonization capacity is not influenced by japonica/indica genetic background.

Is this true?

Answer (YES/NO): YES